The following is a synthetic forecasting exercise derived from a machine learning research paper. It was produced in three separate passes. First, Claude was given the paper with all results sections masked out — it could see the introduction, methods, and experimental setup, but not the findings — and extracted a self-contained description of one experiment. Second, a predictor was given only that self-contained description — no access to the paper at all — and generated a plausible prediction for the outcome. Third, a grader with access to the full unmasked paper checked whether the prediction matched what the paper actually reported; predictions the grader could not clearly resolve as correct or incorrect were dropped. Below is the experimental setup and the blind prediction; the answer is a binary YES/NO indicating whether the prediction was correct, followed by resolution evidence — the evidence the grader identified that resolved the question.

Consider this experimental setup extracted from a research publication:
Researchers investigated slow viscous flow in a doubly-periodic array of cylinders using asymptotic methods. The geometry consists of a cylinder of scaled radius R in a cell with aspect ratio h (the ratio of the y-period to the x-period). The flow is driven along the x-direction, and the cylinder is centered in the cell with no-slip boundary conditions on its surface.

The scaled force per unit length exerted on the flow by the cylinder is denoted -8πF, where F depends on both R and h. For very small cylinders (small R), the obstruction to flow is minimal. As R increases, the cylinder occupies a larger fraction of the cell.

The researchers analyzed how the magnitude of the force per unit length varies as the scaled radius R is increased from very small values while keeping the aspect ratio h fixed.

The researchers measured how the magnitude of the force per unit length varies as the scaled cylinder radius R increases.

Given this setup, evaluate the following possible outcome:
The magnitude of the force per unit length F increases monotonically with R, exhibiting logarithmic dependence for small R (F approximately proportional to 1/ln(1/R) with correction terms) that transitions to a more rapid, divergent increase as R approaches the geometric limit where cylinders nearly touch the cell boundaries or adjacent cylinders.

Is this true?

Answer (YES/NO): YES